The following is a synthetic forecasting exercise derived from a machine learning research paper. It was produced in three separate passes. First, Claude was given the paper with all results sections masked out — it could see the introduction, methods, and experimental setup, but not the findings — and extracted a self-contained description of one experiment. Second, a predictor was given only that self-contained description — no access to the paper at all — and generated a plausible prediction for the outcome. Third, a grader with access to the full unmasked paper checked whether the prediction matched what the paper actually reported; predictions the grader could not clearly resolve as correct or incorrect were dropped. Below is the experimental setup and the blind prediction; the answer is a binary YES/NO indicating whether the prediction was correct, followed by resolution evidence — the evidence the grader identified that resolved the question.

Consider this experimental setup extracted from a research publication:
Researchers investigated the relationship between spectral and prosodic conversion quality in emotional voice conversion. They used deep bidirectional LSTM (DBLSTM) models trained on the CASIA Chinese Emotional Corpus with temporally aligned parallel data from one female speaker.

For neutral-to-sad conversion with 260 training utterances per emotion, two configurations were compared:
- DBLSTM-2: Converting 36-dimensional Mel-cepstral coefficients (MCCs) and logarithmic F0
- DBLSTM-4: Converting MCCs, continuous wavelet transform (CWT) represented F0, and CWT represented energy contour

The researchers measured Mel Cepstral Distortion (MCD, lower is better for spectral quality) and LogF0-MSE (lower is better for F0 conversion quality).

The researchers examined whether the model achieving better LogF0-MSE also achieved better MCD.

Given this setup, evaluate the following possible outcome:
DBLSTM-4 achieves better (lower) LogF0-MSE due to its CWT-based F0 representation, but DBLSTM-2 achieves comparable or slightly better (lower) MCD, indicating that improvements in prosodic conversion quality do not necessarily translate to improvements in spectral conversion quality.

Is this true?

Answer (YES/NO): YES